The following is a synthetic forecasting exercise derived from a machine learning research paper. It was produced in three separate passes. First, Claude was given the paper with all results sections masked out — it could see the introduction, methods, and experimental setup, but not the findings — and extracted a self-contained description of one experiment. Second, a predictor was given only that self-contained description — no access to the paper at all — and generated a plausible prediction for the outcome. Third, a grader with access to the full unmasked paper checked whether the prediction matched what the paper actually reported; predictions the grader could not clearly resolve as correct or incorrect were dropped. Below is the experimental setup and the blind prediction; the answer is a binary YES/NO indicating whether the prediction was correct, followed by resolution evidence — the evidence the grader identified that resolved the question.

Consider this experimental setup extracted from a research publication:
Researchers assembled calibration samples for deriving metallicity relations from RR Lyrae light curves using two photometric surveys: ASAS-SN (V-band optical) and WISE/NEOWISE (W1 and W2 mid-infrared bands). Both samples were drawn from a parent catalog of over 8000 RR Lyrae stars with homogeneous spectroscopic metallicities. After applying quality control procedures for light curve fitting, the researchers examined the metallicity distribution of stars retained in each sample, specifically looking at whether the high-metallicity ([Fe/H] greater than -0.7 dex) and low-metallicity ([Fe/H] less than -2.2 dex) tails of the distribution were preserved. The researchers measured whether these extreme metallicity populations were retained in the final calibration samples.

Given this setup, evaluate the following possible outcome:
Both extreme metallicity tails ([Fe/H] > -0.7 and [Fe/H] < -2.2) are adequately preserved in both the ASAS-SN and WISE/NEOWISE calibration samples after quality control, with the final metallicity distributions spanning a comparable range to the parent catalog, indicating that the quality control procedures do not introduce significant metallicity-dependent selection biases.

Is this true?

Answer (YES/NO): YES